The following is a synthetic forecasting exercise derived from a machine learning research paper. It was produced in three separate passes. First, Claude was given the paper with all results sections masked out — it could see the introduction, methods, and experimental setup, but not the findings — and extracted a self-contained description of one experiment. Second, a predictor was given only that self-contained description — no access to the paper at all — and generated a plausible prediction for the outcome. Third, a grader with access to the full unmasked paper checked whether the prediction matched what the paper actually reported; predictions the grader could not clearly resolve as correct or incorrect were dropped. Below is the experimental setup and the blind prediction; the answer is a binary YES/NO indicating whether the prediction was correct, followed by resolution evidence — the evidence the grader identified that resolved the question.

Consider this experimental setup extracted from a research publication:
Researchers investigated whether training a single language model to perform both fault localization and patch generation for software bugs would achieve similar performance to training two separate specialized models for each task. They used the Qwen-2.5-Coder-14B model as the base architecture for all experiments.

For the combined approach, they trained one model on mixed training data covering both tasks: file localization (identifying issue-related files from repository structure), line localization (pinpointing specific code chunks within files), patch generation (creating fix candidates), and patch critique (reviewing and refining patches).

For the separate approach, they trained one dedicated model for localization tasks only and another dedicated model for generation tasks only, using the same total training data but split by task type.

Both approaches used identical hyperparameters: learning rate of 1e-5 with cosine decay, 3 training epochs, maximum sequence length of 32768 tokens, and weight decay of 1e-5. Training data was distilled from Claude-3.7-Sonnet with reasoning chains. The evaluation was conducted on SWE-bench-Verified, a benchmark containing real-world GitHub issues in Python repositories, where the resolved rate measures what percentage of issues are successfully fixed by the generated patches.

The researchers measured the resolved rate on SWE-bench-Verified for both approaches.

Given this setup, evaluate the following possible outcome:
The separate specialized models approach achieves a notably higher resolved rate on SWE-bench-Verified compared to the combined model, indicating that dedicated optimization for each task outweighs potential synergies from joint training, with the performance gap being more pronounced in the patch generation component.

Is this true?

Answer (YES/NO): NO